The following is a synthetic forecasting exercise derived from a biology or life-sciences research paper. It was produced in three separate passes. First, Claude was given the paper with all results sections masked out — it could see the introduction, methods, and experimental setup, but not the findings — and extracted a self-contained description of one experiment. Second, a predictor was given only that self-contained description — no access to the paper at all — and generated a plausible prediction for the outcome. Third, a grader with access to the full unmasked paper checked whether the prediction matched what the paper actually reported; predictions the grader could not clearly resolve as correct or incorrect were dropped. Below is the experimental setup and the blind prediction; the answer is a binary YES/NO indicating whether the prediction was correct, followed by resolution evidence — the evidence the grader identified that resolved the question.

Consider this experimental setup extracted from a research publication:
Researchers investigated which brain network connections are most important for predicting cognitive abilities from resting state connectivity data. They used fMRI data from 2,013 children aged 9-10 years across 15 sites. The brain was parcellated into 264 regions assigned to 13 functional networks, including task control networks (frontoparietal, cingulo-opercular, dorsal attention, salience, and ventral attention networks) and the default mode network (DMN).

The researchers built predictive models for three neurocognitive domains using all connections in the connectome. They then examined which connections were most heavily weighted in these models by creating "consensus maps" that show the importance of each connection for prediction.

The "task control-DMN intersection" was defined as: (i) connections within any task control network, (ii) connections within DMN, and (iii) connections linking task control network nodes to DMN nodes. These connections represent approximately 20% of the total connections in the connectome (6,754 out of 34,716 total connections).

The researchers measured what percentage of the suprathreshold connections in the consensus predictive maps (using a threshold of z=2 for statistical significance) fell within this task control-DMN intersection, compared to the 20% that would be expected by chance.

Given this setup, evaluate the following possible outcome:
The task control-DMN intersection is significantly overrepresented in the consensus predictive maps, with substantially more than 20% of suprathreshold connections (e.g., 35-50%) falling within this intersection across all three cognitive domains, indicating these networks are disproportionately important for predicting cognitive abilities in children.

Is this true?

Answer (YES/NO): YES